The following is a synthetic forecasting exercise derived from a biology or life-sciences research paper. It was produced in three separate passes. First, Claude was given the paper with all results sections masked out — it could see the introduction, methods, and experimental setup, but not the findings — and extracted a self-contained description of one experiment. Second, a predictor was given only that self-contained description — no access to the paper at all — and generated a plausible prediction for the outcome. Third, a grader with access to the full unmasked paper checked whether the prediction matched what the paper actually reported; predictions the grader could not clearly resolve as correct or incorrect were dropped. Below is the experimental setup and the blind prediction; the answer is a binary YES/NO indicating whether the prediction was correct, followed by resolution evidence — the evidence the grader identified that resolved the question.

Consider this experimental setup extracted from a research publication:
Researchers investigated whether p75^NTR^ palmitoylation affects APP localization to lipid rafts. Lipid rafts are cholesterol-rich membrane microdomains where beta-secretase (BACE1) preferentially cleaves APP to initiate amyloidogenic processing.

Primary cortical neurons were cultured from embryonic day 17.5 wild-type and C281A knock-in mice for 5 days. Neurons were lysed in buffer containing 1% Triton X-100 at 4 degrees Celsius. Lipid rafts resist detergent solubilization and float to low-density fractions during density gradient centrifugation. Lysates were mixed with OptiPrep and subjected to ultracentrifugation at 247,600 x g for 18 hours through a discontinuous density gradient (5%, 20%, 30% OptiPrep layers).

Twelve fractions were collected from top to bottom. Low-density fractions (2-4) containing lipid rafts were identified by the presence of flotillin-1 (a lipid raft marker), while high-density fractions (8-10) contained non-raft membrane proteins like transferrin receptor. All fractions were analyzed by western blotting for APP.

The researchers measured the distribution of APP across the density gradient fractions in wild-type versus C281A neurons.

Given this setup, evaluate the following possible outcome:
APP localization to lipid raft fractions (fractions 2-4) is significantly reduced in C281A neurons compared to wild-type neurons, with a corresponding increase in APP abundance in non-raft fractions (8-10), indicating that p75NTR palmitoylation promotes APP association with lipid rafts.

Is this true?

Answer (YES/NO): NO